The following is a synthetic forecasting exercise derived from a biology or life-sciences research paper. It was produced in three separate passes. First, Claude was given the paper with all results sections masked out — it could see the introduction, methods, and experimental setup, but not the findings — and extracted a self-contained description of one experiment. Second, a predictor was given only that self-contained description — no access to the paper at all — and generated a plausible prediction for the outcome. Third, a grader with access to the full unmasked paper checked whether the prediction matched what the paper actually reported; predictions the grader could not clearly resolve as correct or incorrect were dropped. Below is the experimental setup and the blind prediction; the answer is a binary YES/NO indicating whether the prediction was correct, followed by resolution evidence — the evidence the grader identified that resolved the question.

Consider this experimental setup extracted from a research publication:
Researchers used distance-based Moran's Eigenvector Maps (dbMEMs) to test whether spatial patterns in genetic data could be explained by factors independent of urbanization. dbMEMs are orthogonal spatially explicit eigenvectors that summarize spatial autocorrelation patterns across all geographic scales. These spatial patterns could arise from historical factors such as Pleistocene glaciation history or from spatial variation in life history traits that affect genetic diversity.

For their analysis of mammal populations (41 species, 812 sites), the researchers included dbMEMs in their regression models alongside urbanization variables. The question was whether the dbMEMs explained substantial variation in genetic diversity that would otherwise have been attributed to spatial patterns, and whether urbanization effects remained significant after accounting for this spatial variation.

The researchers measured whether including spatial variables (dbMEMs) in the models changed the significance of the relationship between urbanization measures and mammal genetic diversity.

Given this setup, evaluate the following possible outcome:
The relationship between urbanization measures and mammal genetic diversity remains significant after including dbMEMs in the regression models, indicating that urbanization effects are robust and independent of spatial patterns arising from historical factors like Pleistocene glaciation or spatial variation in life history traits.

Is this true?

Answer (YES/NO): YES